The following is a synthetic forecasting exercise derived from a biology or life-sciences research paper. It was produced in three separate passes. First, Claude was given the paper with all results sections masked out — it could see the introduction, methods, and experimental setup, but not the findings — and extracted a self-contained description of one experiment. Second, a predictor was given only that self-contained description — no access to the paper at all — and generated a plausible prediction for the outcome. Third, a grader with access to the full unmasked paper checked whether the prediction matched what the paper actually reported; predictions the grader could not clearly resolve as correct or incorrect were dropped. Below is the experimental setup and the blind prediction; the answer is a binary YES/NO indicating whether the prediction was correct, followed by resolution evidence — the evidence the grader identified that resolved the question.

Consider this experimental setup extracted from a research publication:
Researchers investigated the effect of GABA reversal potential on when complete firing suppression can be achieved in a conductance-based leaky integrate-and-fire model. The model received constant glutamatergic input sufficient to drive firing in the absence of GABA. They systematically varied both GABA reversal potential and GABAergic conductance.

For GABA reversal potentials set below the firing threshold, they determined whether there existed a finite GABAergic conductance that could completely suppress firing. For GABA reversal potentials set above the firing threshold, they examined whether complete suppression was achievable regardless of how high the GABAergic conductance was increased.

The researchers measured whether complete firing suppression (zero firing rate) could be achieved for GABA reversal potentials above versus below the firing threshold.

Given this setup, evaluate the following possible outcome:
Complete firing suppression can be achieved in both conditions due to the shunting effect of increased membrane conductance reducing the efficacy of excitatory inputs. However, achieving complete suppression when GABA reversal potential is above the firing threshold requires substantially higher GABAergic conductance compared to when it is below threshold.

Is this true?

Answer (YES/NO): NO